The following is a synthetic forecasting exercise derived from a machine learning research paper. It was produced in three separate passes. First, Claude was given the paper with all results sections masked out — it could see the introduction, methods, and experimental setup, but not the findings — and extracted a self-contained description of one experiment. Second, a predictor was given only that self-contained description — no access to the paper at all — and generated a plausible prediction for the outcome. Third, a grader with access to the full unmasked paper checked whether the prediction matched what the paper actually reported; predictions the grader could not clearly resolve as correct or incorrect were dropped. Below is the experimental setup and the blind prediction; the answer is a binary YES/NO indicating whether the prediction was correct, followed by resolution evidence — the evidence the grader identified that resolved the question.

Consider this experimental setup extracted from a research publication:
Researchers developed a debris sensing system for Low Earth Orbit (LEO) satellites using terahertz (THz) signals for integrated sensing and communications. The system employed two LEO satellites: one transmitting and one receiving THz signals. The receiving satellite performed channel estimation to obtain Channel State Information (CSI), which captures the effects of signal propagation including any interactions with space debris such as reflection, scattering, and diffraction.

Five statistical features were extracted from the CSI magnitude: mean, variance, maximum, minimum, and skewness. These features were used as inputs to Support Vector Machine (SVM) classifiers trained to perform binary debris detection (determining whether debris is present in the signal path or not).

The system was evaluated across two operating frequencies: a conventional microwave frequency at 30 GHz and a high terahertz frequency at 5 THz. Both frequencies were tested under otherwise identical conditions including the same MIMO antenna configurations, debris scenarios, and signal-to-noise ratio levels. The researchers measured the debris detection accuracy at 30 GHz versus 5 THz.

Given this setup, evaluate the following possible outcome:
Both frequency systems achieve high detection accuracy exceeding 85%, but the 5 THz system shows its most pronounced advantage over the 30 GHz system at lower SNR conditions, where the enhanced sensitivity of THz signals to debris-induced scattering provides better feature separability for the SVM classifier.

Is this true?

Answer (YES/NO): NO